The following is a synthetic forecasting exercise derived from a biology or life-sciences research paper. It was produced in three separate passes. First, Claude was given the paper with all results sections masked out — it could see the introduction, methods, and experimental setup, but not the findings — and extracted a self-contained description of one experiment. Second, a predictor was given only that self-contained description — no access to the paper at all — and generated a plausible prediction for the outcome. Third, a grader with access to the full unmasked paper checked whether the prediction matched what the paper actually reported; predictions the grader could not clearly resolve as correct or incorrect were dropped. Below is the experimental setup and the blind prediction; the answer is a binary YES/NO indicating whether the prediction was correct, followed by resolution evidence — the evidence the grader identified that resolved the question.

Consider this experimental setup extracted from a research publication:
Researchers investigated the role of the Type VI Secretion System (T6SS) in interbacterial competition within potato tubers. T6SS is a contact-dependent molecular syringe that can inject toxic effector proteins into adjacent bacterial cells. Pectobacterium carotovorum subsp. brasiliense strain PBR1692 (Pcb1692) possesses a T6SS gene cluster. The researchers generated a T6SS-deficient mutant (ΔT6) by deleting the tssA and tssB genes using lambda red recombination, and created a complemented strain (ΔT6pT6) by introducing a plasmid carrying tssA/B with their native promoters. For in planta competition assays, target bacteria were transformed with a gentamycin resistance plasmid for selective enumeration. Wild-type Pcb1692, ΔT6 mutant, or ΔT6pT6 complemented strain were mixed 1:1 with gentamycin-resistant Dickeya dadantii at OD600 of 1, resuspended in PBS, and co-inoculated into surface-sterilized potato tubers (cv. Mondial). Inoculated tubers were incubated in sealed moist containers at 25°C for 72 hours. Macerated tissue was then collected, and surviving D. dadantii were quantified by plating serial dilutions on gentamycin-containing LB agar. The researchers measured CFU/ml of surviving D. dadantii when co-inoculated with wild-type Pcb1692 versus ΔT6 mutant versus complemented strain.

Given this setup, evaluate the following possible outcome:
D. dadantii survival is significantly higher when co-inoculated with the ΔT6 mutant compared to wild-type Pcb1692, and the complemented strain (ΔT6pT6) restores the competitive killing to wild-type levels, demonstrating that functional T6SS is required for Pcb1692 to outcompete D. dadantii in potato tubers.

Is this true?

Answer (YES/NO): YES